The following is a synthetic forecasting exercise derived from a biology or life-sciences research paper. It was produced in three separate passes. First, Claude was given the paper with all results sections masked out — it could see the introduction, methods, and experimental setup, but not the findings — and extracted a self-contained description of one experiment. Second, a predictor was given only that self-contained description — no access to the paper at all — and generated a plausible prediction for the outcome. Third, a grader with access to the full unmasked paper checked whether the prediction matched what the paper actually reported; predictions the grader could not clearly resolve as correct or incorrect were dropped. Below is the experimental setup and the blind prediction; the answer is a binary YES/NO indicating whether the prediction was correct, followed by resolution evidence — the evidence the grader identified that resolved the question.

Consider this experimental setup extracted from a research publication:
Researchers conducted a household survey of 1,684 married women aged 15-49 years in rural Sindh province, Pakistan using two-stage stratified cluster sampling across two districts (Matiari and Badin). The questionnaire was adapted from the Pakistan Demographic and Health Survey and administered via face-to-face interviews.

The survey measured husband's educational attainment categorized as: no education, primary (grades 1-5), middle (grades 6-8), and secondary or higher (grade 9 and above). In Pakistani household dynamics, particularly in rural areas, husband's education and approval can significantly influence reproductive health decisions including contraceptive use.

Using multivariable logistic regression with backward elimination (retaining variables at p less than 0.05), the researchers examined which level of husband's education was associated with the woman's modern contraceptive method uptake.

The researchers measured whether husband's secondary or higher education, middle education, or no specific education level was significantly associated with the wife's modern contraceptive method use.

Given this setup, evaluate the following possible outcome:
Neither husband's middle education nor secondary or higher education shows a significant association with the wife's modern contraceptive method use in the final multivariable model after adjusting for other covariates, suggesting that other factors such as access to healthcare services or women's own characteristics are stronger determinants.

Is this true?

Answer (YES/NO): NO